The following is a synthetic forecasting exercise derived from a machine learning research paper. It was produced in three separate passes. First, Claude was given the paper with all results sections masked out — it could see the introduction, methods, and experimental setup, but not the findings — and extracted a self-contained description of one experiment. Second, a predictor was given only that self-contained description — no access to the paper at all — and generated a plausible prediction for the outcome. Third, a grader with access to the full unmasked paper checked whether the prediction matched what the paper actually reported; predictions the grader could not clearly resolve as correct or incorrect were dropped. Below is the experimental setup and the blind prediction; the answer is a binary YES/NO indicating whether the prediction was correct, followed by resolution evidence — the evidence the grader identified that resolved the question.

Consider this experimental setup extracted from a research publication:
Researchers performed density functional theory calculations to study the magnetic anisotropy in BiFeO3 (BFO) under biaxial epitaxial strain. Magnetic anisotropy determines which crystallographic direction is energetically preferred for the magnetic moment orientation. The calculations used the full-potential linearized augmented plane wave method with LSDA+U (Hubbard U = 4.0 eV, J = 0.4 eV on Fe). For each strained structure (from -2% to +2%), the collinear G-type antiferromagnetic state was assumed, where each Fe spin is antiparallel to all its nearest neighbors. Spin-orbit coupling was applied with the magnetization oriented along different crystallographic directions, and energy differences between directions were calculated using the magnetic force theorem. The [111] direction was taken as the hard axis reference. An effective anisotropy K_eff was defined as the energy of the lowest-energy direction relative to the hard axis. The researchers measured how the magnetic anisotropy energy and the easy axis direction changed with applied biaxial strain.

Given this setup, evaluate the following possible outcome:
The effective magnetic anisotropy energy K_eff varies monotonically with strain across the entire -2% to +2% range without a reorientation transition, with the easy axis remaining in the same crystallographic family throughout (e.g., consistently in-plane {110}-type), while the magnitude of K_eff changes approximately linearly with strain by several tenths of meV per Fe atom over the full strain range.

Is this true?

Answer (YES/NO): NO